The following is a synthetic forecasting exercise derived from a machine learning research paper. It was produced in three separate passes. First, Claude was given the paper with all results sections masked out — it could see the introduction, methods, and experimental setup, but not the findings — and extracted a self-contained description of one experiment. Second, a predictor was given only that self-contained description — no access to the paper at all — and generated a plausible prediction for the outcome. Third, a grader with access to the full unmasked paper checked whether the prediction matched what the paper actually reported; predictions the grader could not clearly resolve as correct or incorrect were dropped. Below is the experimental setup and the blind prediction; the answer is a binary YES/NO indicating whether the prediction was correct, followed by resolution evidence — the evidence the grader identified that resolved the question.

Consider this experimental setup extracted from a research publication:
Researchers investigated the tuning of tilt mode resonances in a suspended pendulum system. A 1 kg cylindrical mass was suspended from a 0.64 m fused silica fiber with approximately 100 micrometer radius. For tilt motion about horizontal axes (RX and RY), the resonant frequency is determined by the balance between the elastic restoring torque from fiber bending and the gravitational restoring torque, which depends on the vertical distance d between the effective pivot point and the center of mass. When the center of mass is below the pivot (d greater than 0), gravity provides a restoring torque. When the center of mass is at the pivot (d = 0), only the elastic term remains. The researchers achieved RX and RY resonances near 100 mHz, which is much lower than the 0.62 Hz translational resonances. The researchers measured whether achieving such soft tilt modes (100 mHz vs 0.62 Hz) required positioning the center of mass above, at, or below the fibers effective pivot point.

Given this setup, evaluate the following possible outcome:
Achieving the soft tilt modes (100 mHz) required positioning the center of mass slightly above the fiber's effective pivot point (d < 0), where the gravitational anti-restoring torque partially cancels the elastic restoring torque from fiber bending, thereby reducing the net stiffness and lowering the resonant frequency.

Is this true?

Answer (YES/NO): YES